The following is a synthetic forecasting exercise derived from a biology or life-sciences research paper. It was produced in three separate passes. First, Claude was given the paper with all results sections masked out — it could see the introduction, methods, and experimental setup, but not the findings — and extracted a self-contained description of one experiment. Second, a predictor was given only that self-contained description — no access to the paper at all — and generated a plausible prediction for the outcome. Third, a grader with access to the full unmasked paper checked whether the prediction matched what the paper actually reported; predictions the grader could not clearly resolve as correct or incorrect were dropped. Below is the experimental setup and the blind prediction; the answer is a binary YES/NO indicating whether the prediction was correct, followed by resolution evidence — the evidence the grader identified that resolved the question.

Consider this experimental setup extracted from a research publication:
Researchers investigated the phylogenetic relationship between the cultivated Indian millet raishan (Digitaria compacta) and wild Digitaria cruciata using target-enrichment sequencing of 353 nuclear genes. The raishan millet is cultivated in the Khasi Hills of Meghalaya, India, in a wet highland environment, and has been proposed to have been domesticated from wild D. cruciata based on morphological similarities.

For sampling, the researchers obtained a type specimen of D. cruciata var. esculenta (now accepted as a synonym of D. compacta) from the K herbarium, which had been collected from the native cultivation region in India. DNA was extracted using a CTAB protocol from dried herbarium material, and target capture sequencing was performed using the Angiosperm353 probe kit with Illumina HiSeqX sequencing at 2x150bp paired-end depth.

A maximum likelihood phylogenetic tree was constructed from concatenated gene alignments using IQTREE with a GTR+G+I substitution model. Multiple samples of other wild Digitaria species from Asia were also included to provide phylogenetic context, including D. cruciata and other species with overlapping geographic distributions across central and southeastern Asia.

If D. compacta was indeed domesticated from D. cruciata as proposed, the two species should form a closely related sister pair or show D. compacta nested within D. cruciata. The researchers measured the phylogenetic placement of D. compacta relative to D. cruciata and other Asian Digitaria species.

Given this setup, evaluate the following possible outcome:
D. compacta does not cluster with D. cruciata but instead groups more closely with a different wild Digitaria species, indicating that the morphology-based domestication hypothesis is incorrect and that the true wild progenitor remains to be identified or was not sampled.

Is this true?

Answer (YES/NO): NO